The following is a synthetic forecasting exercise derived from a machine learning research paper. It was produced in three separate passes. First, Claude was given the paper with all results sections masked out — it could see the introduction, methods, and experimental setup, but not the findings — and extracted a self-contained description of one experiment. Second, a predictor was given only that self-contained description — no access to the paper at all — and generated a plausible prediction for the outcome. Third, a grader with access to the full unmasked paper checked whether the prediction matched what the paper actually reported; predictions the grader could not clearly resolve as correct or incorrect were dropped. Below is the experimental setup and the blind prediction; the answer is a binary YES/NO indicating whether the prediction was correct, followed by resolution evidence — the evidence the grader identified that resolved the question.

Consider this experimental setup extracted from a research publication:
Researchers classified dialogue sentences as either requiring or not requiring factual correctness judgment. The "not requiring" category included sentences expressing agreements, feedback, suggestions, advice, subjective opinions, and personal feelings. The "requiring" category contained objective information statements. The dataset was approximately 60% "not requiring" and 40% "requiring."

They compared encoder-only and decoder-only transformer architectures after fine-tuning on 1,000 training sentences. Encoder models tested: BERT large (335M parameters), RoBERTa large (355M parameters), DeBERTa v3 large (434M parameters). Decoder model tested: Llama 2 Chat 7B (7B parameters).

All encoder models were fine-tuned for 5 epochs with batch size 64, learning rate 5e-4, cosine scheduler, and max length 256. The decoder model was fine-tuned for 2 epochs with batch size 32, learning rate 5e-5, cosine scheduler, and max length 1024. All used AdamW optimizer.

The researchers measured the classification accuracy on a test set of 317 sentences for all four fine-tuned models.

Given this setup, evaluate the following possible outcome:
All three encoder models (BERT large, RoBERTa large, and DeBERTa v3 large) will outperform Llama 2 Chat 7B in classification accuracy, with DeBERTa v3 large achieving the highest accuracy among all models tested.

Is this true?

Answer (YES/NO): NO